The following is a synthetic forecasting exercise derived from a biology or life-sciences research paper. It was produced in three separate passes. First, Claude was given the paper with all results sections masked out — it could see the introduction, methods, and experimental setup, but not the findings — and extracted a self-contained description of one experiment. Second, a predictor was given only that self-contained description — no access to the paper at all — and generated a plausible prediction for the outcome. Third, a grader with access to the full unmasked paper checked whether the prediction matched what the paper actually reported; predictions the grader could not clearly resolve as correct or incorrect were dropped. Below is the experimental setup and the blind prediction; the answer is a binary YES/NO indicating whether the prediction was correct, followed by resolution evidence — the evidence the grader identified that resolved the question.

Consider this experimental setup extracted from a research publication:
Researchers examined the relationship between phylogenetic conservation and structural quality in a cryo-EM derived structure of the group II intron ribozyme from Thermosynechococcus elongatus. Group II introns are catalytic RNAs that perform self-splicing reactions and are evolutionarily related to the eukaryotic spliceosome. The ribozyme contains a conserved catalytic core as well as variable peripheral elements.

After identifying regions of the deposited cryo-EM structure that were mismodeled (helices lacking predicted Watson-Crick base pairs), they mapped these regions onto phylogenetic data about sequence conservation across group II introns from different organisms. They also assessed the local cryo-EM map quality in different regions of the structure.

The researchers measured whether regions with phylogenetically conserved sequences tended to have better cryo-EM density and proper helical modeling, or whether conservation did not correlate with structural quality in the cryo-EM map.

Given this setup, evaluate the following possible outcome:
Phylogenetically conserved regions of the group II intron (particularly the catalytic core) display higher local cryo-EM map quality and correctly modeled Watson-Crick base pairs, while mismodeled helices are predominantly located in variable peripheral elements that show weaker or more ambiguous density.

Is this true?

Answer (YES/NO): YES